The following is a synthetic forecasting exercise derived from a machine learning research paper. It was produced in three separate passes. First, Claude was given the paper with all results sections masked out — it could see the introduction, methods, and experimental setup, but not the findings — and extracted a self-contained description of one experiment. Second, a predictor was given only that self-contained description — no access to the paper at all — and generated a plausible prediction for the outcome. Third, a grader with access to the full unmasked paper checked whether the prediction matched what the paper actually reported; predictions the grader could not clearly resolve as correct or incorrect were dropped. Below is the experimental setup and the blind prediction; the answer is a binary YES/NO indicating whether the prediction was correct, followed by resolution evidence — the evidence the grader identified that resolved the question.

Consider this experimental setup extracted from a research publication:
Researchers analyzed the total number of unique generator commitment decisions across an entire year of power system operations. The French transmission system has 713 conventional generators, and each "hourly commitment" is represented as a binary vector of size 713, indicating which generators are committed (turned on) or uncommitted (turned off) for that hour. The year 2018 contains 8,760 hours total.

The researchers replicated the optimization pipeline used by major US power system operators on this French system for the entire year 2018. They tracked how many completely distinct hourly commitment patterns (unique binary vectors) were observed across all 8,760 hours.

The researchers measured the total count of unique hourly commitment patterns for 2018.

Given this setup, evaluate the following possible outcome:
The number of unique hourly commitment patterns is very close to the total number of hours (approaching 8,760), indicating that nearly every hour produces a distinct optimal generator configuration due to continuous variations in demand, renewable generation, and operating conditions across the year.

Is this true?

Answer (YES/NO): NO